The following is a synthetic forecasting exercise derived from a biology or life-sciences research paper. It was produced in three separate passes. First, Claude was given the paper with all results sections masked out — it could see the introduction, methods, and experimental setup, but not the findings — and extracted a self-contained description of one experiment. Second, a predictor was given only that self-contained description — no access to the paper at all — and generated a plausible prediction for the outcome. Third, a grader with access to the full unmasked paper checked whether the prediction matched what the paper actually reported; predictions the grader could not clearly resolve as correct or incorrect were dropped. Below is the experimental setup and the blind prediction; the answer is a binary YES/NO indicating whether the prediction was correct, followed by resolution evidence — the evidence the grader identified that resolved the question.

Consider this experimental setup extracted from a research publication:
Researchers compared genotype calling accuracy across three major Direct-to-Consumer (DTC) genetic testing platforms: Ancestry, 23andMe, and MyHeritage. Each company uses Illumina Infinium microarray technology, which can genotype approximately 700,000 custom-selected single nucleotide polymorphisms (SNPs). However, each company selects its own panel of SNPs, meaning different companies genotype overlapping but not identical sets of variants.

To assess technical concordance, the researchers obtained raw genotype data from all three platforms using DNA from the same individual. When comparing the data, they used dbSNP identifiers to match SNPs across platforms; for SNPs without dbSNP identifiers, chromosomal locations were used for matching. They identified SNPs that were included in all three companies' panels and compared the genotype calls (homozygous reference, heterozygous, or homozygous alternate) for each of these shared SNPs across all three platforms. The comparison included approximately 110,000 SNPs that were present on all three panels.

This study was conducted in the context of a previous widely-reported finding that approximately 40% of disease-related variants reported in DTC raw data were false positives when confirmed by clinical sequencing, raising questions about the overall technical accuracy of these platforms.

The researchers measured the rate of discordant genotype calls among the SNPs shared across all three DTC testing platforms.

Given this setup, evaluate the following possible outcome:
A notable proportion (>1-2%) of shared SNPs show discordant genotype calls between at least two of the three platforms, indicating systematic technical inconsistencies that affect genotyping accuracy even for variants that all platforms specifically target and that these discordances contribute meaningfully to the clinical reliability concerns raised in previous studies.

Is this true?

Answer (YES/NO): NO